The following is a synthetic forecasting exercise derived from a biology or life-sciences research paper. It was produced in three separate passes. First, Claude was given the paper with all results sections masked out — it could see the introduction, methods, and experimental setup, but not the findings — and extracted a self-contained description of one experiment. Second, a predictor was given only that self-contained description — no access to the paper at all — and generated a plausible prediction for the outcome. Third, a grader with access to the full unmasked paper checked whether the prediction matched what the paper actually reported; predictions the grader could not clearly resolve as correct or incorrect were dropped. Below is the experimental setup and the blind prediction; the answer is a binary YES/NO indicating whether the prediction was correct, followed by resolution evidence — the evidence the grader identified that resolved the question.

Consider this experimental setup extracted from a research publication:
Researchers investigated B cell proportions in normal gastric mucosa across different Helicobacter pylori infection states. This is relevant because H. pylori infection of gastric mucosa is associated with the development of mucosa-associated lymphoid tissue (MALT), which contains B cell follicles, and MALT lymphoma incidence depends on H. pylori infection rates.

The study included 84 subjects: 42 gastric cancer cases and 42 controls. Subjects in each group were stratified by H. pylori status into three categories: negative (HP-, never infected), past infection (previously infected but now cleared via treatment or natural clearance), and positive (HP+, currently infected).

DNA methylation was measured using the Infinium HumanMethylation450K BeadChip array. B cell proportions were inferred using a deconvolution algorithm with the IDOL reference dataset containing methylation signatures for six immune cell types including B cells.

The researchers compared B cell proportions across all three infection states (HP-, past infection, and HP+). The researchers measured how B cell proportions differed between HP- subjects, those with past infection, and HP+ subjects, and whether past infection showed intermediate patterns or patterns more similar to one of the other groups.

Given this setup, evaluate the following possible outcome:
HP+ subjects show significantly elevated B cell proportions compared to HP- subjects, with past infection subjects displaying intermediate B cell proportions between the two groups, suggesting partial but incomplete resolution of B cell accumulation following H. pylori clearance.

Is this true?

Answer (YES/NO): YES